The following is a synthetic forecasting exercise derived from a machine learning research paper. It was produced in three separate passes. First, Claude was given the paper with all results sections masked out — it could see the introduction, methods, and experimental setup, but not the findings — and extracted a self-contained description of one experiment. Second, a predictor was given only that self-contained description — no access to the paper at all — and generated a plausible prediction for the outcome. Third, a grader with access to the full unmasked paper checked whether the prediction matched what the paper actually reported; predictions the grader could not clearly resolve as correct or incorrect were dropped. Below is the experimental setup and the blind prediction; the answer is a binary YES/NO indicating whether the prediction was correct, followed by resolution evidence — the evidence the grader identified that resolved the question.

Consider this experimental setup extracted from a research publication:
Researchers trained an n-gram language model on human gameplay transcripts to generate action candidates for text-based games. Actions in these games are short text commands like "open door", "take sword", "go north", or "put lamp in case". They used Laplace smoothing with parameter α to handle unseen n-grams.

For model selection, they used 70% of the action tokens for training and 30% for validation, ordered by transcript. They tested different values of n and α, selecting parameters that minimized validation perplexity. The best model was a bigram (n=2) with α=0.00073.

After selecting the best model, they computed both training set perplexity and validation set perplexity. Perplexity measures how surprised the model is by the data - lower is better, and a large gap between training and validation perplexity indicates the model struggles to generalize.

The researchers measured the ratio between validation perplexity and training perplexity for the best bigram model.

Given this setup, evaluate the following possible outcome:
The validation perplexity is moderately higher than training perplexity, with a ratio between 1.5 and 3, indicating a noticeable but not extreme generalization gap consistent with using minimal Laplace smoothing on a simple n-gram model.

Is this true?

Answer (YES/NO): NO